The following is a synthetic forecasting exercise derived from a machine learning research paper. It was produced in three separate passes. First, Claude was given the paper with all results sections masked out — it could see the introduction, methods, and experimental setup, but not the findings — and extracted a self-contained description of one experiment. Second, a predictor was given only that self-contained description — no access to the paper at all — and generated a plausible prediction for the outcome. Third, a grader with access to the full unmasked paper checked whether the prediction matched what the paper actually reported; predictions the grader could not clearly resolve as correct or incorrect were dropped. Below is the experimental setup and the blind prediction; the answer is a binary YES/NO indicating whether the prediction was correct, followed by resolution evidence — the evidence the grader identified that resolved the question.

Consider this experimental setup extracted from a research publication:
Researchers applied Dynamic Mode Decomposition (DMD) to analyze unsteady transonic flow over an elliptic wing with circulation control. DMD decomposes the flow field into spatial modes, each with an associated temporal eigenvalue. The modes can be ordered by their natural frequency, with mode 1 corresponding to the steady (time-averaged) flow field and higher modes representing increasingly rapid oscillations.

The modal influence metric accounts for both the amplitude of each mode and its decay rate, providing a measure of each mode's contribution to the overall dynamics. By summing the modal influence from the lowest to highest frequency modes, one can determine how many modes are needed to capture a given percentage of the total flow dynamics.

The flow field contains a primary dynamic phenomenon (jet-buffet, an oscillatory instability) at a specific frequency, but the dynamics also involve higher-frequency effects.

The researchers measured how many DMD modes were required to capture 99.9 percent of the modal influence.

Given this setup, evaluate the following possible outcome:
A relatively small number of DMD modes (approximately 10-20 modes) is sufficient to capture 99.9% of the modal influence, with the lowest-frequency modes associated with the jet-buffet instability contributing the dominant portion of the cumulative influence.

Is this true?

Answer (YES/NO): NO